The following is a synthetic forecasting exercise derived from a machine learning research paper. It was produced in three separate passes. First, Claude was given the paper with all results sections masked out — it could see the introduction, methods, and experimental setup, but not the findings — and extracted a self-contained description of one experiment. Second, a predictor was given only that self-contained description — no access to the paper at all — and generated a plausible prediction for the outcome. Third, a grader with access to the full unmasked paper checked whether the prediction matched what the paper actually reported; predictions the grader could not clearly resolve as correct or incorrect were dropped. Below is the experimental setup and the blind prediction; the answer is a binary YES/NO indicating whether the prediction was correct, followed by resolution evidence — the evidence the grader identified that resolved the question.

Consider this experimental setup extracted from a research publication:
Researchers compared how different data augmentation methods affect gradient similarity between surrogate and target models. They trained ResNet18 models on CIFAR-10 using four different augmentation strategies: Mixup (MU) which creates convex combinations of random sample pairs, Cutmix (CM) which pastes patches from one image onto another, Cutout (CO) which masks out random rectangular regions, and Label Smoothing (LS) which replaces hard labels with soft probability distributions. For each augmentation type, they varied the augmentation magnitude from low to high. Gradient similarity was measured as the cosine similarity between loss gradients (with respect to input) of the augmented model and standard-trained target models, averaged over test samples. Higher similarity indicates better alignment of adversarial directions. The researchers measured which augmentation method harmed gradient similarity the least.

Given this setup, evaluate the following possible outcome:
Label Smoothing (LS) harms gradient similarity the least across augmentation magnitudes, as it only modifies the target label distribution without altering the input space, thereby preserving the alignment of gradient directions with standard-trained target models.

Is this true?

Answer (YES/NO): NO